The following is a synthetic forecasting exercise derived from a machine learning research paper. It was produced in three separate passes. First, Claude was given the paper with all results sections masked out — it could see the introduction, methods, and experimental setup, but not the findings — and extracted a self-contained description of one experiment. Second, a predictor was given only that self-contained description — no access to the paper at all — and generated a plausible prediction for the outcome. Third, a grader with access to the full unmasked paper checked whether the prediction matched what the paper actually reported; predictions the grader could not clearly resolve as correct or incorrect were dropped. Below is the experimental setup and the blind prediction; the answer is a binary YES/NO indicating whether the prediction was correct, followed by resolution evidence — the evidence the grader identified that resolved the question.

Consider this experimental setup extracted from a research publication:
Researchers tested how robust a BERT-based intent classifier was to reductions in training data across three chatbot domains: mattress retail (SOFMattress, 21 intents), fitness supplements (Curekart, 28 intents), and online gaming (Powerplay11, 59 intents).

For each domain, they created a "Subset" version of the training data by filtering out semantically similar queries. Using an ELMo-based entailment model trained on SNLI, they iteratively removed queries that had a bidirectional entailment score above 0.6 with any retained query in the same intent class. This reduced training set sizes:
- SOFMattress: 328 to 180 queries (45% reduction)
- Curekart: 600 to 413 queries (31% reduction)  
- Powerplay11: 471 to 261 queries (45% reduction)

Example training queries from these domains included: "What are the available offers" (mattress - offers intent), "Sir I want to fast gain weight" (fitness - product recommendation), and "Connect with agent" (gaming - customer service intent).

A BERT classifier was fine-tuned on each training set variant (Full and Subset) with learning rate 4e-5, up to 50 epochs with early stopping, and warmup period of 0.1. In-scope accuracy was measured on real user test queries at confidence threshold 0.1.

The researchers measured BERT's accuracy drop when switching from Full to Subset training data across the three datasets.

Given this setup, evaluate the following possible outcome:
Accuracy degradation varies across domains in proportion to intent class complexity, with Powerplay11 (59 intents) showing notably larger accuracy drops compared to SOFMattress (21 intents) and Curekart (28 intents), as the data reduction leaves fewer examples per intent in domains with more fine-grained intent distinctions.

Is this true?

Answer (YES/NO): NO